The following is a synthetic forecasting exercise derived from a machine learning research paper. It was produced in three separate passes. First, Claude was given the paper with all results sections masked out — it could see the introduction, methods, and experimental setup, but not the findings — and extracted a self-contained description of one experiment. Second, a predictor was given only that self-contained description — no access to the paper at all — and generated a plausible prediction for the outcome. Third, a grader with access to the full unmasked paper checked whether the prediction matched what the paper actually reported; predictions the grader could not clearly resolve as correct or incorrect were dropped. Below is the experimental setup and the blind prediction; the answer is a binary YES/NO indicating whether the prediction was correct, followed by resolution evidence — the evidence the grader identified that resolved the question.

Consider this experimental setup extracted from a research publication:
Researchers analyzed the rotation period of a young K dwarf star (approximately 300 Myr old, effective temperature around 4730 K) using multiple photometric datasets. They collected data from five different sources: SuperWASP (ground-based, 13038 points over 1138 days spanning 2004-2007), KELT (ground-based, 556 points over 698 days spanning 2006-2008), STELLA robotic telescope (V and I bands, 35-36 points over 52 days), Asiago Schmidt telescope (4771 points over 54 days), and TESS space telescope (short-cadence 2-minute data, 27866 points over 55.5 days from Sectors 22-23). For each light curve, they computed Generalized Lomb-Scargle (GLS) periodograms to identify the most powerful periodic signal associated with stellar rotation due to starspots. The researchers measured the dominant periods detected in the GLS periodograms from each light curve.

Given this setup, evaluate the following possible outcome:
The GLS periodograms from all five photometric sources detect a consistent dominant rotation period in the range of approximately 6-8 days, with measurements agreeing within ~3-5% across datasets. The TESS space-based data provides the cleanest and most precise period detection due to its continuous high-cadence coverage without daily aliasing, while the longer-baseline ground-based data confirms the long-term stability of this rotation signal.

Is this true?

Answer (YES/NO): NO